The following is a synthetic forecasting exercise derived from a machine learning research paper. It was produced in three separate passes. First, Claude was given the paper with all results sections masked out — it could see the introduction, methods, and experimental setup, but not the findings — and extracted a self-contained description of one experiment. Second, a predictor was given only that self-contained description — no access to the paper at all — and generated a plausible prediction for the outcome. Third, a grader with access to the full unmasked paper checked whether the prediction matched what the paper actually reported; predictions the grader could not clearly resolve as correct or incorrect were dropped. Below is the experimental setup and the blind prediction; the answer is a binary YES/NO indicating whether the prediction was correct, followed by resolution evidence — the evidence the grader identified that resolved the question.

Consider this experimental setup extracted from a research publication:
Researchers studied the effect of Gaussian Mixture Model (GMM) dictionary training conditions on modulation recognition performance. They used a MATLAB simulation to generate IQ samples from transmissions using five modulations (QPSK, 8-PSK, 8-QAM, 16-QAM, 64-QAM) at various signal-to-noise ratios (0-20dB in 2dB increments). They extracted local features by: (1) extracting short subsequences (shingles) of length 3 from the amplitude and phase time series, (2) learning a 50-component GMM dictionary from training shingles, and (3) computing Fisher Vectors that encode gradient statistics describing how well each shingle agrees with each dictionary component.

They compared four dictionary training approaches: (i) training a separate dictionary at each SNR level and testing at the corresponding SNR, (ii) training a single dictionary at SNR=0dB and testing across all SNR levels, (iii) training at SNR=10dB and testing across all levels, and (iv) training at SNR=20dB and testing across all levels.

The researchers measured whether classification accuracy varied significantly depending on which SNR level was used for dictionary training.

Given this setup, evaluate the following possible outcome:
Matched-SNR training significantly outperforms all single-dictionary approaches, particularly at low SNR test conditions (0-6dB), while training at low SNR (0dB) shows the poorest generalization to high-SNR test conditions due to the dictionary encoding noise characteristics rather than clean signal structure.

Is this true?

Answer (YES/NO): NO